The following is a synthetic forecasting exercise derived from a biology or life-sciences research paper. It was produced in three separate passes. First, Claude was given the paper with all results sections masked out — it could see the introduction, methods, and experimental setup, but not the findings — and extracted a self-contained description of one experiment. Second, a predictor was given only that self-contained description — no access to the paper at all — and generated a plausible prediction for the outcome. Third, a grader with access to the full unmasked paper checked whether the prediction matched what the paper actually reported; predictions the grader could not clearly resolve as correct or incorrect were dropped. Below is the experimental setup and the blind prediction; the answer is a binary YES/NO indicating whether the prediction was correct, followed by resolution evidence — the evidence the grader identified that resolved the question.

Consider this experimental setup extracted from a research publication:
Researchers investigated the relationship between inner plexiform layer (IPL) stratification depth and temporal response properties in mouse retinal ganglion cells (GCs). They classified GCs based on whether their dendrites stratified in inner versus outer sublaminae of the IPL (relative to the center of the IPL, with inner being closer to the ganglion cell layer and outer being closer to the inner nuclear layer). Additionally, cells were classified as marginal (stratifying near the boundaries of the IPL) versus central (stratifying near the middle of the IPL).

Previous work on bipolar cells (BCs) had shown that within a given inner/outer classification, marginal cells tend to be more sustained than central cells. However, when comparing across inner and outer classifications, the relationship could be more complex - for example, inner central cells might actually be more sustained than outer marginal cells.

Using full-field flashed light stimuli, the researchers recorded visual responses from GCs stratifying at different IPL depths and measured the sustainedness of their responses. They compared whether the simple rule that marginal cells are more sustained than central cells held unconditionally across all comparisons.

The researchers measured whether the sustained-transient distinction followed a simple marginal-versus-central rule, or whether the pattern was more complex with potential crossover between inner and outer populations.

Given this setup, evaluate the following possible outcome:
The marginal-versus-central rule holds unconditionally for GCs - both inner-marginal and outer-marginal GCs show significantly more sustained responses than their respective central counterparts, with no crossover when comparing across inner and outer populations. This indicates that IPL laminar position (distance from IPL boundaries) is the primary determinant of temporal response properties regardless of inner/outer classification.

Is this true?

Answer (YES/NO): NO